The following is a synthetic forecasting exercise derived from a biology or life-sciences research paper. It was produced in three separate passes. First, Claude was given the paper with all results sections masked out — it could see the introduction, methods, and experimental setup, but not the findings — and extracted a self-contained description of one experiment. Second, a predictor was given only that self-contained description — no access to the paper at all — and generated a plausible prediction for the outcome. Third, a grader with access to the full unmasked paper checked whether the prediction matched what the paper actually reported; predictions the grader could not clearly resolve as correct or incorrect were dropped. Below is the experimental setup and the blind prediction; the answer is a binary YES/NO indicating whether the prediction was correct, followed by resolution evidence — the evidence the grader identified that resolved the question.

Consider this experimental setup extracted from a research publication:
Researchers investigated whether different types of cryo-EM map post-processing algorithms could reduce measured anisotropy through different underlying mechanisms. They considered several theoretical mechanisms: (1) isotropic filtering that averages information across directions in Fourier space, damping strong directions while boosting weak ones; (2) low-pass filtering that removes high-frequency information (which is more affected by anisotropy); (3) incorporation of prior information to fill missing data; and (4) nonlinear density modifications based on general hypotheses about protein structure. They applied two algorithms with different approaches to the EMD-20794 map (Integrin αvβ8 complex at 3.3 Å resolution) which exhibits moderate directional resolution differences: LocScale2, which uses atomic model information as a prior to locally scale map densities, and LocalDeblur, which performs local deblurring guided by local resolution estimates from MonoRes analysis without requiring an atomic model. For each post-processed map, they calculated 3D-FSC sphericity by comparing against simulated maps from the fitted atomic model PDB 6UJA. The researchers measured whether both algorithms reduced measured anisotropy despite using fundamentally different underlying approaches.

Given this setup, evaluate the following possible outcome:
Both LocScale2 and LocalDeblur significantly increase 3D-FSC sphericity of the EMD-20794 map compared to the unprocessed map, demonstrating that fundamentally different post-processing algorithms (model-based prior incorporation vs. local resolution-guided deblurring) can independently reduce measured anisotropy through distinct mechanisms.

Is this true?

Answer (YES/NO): NO